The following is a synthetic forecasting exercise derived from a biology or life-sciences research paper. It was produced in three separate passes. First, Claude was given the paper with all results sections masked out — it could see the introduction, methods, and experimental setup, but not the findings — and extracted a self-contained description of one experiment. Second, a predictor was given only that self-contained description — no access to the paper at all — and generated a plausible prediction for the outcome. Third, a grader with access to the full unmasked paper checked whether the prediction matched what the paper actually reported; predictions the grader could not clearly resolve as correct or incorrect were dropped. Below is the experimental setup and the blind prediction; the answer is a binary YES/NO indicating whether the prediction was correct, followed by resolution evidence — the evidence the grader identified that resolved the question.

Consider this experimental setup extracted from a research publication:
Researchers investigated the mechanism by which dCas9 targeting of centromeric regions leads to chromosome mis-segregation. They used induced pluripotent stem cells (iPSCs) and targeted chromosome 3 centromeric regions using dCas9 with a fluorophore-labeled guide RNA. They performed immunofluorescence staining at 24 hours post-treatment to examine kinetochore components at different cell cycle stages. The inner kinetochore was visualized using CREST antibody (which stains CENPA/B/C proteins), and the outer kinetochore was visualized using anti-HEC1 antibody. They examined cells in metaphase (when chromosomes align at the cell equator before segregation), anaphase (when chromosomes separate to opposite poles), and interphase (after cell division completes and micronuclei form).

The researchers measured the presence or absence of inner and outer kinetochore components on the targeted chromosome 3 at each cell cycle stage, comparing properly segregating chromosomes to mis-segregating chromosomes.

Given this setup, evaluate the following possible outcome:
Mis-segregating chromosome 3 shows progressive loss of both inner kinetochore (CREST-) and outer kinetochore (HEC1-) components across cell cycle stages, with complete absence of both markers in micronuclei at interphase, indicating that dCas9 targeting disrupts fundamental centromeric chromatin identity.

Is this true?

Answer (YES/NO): NO